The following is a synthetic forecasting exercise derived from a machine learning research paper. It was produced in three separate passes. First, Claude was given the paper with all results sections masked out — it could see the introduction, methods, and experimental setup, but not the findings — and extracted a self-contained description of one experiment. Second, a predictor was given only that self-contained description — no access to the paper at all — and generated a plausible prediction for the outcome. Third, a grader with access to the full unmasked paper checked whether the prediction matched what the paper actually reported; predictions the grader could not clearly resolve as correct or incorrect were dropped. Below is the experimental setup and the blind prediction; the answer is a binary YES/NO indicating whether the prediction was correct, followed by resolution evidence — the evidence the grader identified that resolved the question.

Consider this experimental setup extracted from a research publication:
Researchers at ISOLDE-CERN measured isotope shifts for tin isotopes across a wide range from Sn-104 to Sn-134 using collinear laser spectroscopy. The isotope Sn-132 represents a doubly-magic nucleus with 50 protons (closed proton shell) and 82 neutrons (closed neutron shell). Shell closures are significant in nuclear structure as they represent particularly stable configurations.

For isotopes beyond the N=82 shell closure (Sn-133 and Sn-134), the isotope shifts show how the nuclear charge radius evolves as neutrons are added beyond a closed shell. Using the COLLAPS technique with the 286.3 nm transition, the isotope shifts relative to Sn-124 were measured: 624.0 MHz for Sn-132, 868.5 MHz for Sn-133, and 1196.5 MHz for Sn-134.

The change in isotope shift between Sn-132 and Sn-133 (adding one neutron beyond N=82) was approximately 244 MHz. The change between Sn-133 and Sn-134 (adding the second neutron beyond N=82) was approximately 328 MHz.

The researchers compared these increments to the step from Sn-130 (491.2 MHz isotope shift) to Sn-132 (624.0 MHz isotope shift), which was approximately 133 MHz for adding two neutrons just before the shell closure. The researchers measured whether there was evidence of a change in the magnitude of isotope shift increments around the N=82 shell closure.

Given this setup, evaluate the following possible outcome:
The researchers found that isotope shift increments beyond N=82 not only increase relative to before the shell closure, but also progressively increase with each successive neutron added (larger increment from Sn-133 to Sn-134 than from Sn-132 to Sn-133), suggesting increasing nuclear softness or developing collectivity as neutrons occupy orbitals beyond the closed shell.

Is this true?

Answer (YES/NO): NO